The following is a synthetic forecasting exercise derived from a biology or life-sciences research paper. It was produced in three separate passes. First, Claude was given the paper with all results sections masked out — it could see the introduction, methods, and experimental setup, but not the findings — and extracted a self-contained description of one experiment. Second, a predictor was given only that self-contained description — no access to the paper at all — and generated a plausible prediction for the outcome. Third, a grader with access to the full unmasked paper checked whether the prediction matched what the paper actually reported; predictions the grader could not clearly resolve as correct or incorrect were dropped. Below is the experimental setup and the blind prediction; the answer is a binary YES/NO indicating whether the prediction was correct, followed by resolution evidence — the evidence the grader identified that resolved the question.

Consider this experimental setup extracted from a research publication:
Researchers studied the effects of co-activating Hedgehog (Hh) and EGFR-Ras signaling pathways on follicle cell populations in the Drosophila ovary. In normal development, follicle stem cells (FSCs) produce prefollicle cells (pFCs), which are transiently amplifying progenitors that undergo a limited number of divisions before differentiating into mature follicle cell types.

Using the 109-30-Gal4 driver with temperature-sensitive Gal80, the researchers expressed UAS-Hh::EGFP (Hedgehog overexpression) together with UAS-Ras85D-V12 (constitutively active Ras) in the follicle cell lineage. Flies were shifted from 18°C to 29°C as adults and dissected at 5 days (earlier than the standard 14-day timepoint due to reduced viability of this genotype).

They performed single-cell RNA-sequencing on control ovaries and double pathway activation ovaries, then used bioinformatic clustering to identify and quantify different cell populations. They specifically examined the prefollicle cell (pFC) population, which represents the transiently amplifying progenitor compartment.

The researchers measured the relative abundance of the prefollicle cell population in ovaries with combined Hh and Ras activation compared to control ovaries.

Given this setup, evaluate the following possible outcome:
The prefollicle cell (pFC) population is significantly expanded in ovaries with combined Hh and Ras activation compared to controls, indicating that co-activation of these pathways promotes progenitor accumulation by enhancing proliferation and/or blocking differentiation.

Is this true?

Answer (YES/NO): YES